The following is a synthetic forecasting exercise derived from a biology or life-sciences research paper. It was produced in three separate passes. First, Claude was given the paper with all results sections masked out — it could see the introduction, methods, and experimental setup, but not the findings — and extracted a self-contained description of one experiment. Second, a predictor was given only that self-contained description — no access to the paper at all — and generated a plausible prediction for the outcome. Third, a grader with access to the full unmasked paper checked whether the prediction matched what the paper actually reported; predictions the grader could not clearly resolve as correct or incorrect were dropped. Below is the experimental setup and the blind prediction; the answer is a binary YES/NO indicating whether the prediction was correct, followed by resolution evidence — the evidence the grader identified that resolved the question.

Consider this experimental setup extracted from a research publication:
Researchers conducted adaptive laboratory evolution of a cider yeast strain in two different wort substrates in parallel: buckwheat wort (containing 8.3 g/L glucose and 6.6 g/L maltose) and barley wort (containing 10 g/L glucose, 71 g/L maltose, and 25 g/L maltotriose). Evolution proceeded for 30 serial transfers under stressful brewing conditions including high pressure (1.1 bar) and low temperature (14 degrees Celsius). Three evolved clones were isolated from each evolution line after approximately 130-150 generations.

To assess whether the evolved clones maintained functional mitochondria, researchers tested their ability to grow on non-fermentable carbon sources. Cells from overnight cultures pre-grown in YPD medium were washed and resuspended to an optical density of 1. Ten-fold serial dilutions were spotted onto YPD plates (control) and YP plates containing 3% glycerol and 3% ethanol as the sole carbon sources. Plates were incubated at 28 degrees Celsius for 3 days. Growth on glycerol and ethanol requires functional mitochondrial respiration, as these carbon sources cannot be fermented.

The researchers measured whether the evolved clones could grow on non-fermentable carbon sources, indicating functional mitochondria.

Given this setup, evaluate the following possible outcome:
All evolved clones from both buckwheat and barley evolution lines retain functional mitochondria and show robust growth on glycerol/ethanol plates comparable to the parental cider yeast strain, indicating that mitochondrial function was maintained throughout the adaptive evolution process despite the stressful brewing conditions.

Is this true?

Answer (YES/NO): NO